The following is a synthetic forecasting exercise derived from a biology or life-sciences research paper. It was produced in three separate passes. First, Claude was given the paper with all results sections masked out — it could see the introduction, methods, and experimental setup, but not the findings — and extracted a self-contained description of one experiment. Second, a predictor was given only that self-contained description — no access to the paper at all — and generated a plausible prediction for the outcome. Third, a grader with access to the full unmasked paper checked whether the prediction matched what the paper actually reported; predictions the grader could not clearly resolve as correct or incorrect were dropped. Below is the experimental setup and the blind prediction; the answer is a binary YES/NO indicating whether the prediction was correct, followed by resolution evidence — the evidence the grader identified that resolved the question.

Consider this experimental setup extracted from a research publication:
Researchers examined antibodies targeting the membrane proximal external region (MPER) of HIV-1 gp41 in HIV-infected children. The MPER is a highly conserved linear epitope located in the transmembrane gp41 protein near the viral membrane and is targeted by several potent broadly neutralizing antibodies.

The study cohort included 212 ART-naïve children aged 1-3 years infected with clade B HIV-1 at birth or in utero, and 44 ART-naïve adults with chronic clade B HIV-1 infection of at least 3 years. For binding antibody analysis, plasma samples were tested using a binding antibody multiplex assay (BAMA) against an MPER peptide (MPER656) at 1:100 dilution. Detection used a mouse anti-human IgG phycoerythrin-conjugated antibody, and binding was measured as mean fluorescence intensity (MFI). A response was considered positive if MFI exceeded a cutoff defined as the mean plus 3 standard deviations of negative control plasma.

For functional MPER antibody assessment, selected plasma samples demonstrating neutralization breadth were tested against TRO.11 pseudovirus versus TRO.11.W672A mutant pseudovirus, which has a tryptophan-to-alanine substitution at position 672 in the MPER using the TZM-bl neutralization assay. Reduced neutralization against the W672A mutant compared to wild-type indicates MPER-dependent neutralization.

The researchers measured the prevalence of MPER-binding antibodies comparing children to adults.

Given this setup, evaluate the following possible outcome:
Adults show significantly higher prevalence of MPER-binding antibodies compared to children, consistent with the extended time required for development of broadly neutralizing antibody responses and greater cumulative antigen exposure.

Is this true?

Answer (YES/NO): NO